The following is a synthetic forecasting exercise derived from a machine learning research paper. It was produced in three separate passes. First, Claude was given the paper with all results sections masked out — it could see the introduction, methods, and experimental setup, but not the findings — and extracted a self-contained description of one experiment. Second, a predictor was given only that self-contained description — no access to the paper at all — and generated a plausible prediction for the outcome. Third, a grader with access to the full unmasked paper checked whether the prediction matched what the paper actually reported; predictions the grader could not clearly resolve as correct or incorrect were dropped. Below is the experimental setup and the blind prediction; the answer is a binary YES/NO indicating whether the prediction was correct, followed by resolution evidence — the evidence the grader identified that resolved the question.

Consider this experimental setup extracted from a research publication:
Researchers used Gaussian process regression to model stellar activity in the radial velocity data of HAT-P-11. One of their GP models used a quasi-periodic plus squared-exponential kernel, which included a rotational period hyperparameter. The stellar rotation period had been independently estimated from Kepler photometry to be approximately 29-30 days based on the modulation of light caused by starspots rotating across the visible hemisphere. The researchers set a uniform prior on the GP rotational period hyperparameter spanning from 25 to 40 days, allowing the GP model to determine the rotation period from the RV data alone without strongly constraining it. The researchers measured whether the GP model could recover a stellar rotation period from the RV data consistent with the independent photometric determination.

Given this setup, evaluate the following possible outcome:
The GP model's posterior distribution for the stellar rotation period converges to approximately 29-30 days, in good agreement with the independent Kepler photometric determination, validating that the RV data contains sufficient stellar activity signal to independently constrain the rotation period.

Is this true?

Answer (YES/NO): NO